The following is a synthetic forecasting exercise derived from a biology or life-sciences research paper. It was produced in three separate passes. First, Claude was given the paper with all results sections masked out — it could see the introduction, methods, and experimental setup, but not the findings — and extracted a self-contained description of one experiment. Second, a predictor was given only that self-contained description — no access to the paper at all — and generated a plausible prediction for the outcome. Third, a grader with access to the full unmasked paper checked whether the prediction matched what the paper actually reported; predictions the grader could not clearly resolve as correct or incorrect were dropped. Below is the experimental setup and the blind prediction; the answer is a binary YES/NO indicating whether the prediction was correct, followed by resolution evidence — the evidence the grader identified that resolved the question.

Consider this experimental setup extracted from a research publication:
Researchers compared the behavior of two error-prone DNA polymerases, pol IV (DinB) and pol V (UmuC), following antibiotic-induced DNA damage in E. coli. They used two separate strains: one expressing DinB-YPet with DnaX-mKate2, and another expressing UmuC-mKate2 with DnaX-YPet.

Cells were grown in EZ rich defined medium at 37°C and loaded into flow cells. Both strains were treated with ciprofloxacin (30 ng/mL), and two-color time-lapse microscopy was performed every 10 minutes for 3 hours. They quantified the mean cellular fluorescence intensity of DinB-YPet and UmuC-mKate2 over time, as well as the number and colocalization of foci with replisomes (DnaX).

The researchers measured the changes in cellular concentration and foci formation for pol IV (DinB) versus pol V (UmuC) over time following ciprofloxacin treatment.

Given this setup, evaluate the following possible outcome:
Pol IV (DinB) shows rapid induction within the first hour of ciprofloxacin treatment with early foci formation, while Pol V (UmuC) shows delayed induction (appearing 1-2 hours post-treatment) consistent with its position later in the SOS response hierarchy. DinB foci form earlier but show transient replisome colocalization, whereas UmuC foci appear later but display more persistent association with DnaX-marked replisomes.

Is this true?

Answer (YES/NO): NO